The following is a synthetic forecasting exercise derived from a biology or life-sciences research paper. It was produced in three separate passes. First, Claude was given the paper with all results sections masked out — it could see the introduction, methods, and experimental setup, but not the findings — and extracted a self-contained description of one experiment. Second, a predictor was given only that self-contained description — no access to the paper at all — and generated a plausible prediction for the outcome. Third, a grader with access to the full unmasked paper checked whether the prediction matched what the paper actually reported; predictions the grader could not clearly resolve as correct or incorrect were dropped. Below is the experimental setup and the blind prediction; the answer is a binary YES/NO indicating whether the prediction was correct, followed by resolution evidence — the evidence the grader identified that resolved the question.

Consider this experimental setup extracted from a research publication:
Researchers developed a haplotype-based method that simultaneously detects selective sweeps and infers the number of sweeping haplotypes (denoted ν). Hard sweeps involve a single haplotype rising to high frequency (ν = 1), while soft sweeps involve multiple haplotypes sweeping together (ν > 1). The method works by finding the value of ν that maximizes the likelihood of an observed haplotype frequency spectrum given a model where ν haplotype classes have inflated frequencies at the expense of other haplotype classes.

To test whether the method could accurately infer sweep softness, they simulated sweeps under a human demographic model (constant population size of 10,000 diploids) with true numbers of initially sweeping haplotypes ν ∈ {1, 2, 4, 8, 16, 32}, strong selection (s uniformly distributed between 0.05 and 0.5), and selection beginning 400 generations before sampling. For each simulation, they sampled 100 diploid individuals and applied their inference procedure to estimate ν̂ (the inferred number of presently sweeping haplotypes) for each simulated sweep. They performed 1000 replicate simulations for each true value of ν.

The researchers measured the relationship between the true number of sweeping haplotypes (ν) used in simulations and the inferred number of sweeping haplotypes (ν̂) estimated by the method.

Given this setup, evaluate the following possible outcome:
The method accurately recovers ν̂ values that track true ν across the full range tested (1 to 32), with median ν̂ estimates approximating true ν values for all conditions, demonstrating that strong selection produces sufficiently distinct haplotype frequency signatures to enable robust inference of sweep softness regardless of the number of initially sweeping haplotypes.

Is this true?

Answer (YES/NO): NO